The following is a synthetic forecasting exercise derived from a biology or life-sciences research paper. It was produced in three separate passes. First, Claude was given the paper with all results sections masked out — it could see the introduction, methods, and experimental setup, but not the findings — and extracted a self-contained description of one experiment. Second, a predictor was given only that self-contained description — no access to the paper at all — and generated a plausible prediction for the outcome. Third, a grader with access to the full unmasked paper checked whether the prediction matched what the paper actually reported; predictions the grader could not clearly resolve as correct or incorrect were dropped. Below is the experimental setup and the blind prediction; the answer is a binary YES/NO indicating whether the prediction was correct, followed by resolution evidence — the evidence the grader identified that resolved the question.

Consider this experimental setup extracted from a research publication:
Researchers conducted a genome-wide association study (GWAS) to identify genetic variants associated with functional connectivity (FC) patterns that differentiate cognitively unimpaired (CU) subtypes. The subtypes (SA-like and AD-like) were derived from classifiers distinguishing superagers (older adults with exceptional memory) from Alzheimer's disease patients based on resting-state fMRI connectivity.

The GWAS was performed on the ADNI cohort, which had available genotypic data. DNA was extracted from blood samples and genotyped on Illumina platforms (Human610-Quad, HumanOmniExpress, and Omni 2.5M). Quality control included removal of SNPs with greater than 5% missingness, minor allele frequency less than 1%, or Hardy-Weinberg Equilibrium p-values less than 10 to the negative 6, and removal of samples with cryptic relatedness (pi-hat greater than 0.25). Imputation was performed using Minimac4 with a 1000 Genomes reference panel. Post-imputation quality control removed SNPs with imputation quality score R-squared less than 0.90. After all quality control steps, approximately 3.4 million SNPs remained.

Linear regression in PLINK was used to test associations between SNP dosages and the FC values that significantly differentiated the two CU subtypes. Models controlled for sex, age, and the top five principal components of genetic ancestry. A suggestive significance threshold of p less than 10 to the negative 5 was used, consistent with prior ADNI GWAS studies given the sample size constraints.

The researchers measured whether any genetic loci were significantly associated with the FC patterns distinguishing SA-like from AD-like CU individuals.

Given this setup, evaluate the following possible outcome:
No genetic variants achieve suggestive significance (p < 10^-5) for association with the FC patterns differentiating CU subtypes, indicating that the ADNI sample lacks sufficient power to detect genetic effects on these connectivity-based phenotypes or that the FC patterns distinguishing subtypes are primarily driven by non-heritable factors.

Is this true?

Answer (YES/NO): NO